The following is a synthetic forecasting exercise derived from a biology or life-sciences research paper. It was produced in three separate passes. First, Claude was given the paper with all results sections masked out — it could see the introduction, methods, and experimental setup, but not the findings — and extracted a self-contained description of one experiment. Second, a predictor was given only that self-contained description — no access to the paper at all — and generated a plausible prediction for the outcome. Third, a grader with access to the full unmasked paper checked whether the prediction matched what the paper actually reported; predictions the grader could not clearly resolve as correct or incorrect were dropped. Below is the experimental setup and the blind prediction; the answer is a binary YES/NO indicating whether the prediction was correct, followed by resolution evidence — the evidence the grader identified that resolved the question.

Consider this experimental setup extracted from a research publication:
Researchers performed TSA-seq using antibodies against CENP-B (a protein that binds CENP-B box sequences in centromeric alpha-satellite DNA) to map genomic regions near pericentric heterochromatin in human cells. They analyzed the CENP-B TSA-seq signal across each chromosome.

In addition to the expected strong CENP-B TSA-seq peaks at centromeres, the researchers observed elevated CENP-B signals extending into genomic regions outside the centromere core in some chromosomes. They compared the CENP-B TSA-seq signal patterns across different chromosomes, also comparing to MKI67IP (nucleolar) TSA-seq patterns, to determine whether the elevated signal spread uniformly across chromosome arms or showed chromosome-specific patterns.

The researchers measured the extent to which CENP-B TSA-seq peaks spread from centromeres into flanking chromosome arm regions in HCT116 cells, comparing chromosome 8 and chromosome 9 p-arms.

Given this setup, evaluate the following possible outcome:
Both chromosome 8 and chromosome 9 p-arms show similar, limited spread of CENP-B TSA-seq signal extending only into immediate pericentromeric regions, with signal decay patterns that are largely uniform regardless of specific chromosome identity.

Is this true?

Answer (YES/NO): NO